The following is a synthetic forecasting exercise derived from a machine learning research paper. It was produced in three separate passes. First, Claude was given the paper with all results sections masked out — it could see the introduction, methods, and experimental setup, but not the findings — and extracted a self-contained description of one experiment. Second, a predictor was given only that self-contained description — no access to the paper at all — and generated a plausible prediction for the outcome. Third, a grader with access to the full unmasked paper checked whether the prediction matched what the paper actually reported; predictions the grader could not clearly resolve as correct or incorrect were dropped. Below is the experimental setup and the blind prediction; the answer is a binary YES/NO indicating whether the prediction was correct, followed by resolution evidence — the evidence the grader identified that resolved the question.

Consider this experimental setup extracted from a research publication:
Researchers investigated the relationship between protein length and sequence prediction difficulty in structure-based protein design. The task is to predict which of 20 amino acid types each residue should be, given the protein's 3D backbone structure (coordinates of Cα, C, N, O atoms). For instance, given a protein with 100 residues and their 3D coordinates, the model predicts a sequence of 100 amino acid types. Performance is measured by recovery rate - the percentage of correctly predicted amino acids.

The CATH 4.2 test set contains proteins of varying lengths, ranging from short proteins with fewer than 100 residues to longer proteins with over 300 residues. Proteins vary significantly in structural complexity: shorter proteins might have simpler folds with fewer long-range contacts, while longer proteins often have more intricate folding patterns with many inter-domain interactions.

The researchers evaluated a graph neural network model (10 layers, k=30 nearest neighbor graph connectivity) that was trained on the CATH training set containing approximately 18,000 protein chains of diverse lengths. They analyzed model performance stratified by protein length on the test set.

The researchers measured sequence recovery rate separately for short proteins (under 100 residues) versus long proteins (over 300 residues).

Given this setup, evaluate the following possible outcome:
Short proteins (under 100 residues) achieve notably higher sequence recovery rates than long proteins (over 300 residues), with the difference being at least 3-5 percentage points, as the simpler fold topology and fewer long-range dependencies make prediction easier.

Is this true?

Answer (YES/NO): NO